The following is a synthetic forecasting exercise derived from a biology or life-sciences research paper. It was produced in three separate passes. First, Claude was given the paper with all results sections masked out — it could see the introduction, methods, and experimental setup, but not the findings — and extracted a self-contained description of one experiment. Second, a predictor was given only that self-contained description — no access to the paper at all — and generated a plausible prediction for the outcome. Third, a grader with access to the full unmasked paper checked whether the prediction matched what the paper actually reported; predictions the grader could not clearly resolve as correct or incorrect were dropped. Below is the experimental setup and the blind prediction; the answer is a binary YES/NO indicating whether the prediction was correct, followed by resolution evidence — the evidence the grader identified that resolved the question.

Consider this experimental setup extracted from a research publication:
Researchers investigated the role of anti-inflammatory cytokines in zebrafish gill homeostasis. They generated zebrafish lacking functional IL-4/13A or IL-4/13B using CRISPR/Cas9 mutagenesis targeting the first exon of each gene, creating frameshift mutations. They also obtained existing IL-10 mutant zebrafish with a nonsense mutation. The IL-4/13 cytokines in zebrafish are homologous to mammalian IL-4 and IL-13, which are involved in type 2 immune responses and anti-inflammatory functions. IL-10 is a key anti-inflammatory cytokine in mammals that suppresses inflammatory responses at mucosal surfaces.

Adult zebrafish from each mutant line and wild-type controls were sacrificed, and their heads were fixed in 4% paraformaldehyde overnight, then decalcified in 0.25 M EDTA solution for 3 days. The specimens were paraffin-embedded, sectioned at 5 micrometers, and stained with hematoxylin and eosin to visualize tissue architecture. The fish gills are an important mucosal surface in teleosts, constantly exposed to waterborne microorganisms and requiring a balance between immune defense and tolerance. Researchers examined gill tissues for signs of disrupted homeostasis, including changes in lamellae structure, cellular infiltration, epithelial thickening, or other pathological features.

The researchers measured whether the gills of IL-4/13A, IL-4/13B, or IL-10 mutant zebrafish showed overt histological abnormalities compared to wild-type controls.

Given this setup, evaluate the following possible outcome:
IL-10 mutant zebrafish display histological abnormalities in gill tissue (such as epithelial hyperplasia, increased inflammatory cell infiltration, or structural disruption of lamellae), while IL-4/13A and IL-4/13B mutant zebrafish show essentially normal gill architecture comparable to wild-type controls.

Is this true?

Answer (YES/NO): YES